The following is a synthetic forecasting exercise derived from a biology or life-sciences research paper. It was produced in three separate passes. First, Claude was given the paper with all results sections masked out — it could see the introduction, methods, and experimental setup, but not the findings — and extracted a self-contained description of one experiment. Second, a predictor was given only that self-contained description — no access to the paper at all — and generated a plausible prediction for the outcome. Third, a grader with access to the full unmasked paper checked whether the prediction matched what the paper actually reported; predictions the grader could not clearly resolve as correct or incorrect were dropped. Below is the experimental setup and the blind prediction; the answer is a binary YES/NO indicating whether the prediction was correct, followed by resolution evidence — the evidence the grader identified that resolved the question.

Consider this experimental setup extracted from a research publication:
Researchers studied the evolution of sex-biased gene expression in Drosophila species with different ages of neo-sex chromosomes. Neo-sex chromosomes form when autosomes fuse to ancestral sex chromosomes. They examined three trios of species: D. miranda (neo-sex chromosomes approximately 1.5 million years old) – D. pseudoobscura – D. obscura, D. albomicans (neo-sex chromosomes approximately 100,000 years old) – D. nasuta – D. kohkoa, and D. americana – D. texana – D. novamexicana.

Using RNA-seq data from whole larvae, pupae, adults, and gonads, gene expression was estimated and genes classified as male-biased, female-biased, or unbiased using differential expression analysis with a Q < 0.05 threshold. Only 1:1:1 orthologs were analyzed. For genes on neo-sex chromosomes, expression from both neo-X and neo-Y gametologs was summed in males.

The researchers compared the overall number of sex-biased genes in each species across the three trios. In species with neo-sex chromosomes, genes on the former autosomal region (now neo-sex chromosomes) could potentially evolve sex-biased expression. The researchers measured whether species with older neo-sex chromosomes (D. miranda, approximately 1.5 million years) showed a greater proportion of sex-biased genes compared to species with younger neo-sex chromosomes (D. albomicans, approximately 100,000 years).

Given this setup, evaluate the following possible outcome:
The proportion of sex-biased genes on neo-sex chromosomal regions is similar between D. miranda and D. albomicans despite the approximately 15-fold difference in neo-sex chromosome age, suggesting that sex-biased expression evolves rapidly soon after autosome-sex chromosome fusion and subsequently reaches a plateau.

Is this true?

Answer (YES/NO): NO